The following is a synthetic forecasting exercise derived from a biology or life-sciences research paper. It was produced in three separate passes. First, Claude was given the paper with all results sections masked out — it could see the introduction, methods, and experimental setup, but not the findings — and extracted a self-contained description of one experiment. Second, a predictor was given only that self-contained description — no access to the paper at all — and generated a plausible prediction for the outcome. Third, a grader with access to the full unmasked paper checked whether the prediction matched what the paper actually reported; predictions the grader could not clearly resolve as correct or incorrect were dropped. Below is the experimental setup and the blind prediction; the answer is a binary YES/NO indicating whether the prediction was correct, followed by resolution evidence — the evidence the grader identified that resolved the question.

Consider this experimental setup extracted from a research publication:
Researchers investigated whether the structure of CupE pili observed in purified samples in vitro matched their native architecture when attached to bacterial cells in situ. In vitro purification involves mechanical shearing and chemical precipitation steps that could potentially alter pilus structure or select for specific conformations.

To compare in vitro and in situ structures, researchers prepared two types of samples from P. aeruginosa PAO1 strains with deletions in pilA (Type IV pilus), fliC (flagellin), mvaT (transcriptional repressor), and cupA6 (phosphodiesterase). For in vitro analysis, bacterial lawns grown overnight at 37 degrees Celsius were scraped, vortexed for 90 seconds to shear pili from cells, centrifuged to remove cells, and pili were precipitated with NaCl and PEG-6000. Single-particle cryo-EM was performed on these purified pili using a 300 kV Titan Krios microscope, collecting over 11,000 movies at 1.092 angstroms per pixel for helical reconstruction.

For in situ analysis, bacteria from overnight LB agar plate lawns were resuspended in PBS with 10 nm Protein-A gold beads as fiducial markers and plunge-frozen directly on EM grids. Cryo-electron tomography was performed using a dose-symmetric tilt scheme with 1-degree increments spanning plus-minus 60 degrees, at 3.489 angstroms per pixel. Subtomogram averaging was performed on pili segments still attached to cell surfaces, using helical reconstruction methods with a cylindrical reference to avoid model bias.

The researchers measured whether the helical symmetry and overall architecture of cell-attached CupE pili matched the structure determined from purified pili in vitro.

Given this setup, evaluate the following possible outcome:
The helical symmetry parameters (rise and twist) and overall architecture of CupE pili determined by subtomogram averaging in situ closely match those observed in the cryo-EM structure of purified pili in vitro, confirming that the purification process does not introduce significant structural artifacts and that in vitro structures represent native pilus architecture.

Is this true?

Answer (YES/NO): YES